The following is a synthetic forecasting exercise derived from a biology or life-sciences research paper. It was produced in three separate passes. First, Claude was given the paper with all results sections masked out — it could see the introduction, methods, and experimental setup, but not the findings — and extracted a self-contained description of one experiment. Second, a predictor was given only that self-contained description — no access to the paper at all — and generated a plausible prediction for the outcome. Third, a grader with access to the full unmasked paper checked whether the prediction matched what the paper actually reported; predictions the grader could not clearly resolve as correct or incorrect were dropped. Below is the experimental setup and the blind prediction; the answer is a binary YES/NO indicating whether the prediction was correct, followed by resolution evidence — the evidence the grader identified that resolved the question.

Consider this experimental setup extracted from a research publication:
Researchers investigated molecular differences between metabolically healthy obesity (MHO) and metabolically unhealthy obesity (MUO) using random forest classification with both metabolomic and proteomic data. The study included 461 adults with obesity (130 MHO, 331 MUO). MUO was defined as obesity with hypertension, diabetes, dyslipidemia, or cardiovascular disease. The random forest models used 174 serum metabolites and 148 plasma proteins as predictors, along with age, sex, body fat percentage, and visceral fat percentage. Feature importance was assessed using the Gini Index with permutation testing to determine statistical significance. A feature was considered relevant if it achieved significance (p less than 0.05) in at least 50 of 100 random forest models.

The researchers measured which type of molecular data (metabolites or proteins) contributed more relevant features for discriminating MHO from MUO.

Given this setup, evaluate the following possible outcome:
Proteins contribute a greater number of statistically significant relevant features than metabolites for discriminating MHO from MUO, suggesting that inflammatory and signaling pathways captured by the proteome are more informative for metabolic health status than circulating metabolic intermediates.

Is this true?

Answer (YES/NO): NO